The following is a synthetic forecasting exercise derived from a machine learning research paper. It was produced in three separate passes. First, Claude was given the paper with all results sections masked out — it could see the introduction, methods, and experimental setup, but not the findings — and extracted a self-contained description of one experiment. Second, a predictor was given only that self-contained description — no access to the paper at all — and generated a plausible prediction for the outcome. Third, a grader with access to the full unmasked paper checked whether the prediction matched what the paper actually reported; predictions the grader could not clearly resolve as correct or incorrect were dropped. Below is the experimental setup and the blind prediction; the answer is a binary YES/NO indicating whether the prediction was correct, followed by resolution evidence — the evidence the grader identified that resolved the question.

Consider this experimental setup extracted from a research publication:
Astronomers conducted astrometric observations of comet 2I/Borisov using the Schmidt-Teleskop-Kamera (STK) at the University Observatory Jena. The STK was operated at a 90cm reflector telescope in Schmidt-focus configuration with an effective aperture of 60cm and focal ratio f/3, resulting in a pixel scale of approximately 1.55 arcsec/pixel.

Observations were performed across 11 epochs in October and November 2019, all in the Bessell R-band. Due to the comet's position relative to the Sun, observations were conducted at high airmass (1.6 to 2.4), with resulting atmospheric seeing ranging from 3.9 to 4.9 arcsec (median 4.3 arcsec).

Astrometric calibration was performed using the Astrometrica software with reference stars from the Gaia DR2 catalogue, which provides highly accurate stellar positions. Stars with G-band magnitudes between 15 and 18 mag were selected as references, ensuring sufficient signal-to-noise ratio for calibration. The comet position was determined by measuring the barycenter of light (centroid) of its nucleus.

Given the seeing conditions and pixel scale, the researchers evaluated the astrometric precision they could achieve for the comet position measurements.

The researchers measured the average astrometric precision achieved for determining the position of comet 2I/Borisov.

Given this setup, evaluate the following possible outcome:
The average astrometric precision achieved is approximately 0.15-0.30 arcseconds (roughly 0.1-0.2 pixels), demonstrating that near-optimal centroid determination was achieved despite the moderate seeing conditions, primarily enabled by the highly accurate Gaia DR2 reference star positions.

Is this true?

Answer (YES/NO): YES